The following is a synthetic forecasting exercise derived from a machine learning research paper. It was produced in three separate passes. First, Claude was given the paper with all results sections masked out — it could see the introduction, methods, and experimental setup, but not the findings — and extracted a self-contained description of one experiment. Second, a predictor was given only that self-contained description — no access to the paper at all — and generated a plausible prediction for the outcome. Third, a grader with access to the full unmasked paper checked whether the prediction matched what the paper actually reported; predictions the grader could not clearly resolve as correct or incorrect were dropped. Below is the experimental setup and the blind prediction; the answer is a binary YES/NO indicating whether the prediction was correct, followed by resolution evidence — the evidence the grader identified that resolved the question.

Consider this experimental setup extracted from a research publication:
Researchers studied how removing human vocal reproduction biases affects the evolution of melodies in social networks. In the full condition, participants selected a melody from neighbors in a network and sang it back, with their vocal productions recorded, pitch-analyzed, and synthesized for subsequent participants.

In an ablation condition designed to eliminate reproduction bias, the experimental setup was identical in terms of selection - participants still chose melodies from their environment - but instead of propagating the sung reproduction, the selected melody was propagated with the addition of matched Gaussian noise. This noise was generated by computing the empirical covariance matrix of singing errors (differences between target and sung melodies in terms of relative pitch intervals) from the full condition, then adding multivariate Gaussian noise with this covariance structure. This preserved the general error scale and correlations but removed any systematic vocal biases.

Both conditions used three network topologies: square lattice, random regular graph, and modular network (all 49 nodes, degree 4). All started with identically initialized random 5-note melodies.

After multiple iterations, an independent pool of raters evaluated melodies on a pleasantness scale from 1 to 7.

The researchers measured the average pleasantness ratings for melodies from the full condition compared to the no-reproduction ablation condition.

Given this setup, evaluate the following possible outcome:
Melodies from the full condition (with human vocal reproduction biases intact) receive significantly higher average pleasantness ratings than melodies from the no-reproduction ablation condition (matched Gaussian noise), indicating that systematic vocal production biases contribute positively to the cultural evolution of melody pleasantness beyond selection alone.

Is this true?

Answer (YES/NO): YES